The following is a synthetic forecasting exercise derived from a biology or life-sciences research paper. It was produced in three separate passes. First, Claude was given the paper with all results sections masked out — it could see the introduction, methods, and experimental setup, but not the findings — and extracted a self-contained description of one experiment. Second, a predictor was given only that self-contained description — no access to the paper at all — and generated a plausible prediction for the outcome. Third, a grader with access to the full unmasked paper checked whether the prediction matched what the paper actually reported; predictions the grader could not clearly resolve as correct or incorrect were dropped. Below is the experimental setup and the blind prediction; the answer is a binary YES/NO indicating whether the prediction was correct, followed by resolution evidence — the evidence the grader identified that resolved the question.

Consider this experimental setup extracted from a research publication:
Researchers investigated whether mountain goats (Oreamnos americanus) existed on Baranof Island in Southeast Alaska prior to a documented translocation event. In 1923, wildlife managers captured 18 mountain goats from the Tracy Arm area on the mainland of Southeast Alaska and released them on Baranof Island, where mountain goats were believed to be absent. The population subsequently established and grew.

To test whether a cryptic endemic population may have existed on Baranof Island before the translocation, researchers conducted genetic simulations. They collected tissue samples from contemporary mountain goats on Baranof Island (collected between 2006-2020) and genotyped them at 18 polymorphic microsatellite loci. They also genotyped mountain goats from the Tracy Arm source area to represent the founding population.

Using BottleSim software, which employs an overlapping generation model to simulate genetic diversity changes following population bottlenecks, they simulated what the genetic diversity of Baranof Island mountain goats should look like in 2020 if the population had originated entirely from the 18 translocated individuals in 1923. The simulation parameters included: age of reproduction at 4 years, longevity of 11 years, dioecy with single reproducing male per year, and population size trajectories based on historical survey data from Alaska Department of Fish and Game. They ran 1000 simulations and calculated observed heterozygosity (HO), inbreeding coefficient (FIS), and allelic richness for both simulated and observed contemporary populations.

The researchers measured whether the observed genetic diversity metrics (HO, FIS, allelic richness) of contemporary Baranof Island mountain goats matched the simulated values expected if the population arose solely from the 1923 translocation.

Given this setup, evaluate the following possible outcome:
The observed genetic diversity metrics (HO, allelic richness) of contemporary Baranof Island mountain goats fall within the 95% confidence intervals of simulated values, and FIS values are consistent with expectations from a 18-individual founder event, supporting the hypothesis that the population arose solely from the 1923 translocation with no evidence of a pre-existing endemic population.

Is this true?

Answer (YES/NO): NO